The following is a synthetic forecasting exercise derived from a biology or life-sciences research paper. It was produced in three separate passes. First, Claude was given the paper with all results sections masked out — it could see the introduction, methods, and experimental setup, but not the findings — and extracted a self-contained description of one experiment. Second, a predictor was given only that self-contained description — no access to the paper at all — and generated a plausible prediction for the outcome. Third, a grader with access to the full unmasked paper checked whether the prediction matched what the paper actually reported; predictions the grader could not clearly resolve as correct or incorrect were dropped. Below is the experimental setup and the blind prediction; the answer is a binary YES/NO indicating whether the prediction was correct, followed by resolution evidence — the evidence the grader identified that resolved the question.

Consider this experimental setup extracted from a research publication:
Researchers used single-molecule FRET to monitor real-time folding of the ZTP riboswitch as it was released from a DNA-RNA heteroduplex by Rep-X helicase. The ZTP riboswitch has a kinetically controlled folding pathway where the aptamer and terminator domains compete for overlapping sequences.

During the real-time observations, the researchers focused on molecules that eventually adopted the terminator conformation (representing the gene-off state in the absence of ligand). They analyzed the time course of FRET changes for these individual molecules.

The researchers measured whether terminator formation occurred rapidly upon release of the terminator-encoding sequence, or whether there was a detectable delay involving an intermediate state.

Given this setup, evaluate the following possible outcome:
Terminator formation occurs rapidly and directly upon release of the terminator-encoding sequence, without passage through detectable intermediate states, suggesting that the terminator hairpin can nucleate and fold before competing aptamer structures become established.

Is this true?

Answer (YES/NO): NO